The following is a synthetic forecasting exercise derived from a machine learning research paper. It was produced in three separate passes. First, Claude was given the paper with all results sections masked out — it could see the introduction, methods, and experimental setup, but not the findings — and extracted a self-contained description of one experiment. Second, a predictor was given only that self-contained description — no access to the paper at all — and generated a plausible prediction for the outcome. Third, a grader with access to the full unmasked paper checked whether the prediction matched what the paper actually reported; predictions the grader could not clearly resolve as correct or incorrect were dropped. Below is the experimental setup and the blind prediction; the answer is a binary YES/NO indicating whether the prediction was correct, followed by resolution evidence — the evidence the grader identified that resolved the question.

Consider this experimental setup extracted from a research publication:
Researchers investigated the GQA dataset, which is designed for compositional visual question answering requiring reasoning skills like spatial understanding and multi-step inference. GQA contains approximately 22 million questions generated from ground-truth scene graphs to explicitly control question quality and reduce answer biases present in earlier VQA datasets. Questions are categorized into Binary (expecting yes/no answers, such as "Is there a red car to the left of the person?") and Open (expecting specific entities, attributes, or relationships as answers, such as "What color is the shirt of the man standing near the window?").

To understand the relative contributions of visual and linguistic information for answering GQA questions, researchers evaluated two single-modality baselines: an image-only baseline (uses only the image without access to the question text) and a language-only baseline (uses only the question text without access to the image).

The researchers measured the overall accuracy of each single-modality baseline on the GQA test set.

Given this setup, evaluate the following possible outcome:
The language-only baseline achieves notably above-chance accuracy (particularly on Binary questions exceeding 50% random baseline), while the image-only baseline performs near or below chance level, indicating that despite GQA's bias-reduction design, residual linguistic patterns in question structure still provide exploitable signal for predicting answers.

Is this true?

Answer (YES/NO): YES